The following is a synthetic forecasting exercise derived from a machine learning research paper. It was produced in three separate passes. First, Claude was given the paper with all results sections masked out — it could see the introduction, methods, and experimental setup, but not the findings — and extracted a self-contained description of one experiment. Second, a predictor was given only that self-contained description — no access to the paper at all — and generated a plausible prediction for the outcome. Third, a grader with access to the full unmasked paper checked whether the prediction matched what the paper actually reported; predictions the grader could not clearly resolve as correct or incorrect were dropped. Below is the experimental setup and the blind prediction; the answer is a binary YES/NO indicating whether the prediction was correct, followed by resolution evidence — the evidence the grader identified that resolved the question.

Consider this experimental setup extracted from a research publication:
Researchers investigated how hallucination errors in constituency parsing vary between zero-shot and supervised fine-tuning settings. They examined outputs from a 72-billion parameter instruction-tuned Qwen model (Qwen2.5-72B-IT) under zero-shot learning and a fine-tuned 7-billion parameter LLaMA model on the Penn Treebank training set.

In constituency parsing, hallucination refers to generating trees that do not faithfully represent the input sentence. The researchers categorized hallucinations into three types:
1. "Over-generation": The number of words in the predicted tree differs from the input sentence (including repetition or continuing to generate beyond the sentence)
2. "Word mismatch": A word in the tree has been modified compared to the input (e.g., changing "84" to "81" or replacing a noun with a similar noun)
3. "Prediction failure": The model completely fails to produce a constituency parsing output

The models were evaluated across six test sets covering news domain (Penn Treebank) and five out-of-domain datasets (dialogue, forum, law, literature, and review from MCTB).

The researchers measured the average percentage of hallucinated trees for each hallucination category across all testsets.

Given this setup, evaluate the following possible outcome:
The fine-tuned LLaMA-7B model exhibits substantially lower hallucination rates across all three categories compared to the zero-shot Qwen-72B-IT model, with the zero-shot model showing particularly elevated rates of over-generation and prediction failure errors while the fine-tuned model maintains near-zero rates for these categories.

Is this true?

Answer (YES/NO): NO